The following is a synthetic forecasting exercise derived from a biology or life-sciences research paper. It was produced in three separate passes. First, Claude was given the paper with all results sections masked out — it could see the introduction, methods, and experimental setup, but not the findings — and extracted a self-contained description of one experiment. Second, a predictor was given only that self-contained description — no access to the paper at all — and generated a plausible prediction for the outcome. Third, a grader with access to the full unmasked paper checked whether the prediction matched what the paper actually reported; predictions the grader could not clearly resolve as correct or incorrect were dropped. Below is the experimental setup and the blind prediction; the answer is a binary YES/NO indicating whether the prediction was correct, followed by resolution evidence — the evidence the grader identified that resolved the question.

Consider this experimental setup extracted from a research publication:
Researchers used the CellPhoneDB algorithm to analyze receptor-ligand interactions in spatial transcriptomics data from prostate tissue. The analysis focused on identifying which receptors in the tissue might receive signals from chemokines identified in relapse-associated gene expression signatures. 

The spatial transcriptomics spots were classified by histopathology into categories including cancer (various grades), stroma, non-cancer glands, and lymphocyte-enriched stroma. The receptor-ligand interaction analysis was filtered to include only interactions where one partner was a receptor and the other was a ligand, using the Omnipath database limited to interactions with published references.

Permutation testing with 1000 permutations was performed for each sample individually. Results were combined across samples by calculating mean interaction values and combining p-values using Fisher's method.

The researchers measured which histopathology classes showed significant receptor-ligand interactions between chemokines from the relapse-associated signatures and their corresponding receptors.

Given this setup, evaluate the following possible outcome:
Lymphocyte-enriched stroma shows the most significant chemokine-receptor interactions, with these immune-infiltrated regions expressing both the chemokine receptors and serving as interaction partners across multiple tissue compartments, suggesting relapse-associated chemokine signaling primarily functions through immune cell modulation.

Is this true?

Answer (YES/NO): NO